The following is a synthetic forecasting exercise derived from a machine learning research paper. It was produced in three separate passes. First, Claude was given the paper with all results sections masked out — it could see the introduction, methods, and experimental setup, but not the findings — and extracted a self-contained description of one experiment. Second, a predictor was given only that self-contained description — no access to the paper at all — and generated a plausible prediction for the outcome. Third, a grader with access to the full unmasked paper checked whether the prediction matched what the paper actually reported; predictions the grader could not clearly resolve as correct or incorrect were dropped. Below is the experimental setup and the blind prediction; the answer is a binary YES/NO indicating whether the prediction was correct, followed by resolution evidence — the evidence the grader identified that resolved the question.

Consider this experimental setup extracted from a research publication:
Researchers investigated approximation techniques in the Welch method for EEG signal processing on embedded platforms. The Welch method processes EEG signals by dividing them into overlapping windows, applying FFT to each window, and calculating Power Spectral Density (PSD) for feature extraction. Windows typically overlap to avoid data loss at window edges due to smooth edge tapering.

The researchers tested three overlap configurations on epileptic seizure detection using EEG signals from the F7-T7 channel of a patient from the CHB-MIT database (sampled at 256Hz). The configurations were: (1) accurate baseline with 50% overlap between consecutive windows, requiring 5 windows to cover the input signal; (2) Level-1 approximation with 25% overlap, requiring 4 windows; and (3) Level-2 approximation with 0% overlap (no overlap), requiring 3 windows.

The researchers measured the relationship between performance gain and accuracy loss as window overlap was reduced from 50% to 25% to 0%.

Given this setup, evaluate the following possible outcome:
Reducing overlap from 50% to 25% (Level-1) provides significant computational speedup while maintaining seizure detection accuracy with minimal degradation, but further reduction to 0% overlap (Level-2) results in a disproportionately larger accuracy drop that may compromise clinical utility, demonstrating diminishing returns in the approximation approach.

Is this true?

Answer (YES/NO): NO